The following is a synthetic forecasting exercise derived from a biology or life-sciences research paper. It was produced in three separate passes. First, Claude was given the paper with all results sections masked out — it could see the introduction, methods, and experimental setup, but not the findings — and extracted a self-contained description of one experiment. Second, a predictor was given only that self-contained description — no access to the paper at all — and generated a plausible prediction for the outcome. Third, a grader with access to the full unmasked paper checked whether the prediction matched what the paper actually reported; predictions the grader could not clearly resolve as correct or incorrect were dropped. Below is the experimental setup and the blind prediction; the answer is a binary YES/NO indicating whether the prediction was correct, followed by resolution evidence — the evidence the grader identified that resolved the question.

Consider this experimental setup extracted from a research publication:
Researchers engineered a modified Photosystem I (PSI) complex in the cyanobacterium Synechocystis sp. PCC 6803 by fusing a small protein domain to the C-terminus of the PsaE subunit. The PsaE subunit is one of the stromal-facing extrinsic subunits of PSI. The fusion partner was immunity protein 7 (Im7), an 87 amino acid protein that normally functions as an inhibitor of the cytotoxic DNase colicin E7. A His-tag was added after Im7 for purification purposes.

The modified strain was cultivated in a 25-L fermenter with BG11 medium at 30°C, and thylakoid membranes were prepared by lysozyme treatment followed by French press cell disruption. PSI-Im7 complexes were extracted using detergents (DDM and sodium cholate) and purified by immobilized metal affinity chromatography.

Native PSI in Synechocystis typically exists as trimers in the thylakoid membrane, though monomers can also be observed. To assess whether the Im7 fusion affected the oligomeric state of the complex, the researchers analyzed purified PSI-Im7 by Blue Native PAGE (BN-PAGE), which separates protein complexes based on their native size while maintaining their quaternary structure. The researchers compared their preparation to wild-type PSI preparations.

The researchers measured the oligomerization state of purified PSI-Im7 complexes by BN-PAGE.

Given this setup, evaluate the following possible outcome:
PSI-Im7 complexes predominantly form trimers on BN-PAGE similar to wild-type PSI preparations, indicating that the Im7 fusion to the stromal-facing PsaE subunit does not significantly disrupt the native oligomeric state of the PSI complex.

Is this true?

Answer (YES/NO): YES